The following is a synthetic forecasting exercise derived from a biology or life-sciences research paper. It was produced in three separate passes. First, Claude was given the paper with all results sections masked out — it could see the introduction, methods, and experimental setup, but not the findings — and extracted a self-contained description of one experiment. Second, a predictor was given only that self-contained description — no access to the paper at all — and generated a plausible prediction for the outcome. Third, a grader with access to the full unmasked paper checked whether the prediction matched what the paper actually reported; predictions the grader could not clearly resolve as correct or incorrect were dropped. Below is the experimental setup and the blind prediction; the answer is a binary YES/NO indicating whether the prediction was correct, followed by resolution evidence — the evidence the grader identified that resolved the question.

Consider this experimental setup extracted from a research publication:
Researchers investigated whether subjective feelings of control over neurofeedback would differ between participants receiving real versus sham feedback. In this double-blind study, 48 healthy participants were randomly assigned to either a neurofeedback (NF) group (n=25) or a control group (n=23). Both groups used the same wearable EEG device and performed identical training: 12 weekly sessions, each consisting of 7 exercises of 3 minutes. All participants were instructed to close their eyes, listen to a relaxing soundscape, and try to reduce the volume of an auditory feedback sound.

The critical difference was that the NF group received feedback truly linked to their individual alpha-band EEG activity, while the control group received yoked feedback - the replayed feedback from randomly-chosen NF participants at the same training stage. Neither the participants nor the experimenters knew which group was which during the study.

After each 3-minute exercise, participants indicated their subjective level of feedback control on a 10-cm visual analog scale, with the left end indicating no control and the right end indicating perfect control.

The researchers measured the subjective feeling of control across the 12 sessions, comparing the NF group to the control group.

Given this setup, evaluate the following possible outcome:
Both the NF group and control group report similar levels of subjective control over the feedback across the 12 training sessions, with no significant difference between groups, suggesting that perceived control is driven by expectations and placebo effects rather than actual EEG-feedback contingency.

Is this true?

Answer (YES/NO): YES